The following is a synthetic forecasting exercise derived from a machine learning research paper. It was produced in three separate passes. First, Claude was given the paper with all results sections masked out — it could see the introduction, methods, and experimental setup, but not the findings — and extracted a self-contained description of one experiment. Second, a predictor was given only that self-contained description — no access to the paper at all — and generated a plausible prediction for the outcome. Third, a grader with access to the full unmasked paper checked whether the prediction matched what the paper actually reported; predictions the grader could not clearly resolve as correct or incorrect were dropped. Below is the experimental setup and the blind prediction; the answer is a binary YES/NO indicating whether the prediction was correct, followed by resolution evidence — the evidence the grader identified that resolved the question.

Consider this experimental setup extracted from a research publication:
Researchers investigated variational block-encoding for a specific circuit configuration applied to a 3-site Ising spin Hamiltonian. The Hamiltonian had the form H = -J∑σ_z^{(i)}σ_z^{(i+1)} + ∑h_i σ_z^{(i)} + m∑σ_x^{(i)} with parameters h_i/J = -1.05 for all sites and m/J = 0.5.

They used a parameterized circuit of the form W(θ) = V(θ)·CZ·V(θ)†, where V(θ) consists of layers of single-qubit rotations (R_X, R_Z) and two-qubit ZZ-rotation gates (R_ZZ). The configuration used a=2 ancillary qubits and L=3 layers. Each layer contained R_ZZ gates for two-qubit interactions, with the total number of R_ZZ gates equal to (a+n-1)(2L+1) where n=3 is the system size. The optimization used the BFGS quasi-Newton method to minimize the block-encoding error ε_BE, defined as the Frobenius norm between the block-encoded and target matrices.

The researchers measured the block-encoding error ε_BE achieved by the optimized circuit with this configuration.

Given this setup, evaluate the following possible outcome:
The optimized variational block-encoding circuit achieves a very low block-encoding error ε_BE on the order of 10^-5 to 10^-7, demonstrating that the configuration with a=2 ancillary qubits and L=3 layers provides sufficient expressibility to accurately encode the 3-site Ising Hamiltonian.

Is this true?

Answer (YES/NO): NO